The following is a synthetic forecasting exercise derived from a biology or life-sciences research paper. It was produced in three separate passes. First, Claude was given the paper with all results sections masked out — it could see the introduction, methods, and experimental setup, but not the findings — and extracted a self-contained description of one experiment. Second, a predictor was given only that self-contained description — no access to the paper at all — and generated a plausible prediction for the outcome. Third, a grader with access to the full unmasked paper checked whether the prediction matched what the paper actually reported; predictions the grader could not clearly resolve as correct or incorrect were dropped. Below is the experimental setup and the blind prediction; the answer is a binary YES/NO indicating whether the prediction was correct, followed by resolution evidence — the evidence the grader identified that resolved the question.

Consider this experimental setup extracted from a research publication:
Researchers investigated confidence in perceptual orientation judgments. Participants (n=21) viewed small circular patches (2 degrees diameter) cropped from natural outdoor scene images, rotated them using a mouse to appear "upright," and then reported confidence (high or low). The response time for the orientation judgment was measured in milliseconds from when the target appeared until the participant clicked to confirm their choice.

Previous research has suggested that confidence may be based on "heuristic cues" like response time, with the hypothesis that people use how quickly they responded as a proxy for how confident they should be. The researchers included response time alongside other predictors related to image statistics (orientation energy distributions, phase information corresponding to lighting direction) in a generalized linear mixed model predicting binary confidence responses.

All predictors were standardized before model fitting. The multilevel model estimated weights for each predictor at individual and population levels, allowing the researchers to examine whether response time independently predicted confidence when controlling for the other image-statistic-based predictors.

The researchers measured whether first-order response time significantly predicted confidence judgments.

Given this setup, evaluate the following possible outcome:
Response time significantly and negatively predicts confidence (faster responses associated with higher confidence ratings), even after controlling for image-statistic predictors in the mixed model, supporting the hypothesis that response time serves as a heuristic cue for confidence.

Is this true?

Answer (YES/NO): NO